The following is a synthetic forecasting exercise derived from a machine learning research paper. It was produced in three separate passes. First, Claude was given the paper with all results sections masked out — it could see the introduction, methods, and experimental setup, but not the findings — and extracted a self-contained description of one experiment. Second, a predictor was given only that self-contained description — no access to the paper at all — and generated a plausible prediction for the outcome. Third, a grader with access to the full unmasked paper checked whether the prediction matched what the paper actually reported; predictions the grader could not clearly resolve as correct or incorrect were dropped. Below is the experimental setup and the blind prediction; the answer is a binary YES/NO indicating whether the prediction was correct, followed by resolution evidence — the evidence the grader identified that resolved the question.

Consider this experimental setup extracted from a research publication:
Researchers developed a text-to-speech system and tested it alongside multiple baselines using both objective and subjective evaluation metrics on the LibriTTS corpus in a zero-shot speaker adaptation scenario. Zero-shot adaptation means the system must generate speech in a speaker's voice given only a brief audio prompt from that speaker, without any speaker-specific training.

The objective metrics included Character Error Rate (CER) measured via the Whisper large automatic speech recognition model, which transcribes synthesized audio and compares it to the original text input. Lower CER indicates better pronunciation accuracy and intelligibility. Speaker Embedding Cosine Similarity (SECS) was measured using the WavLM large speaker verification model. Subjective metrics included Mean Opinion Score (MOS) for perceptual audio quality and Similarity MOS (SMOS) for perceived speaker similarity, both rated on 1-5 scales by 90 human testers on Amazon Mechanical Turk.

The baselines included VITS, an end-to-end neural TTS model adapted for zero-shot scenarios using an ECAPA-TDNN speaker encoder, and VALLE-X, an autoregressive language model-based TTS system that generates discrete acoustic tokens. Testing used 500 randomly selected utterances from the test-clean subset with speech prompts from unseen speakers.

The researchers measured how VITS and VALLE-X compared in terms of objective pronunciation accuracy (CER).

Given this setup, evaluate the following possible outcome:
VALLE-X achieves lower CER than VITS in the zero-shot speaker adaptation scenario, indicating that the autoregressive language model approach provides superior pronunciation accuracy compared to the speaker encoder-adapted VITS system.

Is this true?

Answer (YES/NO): NO